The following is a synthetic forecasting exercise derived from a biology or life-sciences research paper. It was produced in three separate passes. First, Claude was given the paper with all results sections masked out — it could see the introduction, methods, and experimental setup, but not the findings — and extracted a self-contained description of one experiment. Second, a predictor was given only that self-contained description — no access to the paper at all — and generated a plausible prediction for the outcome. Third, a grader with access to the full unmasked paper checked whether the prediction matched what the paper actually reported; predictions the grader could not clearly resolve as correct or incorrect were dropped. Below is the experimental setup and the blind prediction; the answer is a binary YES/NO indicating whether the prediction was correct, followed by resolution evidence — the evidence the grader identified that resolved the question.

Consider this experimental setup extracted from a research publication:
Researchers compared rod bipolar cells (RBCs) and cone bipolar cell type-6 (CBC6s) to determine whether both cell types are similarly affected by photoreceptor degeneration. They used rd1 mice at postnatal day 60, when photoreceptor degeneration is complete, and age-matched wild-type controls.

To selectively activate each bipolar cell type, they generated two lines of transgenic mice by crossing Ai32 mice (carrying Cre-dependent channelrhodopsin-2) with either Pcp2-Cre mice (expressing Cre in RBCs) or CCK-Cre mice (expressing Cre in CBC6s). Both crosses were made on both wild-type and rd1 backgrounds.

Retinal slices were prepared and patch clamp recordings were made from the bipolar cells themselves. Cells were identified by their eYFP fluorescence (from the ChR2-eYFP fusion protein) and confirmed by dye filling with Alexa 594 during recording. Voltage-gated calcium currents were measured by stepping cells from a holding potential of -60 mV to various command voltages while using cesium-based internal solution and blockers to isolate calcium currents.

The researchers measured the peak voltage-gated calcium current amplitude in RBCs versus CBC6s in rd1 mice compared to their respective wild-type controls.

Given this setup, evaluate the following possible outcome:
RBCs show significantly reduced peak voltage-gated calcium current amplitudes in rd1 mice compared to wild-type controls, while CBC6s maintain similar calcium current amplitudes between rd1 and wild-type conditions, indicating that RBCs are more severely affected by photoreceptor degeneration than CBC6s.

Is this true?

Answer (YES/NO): NO